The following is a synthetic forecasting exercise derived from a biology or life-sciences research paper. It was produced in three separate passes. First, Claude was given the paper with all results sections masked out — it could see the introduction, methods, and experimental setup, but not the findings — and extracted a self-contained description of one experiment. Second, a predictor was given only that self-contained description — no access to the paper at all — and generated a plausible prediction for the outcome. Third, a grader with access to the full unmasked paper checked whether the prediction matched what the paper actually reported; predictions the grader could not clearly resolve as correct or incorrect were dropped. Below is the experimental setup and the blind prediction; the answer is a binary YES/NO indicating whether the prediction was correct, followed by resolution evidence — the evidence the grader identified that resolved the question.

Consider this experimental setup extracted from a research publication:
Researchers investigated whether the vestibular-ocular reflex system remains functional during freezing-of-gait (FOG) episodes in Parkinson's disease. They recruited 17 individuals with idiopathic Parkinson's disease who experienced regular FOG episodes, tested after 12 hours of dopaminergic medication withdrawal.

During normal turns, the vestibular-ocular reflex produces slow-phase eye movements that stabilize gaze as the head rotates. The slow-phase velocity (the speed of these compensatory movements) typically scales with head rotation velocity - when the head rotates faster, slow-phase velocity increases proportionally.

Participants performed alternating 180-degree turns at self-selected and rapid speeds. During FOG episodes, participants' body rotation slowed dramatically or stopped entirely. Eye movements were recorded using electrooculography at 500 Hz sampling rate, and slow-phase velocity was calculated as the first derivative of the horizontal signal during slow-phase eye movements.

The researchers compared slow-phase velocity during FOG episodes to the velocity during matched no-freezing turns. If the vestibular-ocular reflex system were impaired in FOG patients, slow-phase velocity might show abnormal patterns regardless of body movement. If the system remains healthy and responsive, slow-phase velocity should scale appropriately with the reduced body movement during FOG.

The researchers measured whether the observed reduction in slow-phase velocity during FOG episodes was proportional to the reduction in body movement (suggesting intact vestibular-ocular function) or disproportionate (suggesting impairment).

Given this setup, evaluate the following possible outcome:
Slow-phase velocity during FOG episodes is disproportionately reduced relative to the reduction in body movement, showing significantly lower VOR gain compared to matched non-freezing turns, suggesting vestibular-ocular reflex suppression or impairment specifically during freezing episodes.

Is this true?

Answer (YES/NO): NO